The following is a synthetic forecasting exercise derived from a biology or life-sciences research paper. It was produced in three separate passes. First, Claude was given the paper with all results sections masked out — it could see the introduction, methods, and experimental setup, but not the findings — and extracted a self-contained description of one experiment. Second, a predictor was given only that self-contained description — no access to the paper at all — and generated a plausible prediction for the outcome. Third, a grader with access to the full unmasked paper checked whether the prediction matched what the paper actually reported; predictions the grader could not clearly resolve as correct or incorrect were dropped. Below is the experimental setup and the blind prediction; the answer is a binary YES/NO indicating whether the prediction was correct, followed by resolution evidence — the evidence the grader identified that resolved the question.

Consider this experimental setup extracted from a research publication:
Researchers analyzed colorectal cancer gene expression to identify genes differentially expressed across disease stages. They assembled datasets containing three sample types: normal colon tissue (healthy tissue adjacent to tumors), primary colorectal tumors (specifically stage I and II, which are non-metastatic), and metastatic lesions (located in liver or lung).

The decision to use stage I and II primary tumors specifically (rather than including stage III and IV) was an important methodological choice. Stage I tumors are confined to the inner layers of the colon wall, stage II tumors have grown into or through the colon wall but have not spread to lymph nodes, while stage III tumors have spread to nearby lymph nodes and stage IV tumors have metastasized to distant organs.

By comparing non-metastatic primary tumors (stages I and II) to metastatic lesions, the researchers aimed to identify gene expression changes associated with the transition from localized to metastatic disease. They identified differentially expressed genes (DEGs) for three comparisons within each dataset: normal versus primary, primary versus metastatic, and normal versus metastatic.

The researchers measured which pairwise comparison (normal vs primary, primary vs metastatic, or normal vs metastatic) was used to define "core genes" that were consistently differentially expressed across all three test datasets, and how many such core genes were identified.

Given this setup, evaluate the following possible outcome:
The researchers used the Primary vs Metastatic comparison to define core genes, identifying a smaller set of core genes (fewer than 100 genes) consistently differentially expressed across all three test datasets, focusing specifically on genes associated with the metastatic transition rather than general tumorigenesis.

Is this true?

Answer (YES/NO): NO